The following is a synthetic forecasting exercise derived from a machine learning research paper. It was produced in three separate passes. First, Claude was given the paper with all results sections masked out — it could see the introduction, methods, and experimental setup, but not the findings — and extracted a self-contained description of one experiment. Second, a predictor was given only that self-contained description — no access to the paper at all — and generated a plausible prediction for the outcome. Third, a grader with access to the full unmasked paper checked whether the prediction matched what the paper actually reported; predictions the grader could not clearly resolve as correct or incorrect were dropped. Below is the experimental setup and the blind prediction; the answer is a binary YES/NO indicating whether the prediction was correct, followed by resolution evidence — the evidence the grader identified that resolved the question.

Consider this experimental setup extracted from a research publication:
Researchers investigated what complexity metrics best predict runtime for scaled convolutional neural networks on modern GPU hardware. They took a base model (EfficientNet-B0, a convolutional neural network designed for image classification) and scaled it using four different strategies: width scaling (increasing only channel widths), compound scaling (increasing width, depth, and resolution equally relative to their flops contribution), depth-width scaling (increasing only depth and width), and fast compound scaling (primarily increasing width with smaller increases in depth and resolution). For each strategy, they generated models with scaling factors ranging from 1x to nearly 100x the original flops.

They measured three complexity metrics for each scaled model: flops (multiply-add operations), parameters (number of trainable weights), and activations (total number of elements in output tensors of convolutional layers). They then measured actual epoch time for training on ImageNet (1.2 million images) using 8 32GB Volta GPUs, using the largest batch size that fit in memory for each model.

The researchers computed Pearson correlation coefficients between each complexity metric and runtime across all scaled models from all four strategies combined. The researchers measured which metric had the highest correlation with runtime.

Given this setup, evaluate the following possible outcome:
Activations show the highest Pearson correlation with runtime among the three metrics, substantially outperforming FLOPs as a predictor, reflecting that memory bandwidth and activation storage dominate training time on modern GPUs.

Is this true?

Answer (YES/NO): YES